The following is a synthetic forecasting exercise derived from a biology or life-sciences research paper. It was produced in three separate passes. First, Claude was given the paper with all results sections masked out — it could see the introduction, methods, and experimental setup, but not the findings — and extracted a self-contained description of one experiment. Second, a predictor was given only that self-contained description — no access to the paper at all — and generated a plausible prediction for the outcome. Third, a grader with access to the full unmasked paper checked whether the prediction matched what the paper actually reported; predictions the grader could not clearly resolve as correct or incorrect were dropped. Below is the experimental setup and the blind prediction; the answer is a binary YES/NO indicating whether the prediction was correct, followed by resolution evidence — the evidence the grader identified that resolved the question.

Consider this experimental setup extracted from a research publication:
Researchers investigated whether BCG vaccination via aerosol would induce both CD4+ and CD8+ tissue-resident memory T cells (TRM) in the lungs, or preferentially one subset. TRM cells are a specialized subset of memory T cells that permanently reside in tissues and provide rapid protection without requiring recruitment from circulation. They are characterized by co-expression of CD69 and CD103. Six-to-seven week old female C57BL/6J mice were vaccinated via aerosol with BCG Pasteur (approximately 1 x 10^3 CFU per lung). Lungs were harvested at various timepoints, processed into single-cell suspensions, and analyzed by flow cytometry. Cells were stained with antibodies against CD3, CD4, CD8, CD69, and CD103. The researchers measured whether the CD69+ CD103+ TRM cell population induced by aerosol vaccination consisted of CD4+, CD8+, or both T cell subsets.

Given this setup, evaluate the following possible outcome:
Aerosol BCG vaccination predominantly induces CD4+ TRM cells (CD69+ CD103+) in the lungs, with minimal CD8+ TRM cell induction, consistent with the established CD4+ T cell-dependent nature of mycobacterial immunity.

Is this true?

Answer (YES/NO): NO